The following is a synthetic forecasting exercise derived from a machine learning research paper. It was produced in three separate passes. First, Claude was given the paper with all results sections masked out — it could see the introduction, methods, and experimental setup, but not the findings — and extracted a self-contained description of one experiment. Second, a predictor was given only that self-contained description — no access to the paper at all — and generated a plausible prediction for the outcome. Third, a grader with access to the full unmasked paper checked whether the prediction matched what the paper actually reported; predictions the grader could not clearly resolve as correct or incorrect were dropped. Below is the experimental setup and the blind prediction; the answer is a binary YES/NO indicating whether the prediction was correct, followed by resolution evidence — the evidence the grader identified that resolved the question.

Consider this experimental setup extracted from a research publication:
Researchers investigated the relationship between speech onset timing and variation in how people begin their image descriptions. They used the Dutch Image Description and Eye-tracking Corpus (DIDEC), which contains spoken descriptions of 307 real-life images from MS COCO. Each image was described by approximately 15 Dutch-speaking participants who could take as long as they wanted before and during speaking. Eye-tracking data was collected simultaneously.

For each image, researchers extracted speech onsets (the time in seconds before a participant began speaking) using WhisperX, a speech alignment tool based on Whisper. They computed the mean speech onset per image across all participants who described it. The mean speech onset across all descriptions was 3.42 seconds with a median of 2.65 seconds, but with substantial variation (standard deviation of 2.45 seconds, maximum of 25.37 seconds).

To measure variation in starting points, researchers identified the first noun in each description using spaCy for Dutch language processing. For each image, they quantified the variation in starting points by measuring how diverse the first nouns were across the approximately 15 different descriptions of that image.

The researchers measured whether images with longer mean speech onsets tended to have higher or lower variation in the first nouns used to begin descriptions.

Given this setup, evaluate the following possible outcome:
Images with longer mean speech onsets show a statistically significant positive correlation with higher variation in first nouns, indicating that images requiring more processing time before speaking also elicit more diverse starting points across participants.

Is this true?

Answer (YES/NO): YES